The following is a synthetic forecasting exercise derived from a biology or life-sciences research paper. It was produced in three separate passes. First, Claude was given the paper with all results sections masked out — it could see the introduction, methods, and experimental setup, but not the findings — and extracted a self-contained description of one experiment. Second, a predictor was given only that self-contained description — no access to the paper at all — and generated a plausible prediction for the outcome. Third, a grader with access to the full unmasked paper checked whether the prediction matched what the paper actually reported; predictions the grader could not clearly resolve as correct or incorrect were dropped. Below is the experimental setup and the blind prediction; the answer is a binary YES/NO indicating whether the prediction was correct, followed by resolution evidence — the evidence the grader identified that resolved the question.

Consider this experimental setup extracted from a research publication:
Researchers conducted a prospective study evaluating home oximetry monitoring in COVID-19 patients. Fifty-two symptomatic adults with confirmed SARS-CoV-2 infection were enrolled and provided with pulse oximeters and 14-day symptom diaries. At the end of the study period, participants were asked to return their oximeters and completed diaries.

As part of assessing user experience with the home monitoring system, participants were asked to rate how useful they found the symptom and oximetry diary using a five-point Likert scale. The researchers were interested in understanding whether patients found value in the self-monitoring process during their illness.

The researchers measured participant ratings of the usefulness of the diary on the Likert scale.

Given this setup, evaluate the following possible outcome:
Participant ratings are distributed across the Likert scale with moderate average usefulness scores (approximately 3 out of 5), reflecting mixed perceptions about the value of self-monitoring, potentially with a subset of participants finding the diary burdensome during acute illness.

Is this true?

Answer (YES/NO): NO